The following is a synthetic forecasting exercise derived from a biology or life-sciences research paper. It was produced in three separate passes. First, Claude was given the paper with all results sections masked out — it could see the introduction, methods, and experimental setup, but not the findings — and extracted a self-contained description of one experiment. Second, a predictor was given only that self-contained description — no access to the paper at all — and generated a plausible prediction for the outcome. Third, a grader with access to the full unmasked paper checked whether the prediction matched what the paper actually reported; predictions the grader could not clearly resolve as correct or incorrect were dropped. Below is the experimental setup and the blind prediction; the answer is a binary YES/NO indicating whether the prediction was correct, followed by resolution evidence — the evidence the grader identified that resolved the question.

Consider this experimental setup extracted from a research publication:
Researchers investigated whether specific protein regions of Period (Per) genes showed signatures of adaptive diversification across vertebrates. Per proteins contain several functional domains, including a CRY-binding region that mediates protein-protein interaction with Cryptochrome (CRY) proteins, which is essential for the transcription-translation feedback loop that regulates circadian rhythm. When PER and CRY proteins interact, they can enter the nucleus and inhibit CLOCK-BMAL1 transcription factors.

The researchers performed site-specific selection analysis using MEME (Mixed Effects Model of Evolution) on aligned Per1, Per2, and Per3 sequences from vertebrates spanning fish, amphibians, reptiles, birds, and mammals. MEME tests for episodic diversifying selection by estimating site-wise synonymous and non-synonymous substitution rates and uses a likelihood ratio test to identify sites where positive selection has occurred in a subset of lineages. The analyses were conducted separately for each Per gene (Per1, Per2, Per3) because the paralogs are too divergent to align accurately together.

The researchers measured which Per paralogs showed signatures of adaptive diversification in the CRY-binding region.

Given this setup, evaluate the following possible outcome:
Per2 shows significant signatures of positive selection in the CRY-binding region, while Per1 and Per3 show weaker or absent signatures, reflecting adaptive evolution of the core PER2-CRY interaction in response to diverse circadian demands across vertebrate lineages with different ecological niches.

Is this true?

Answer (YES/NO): NO